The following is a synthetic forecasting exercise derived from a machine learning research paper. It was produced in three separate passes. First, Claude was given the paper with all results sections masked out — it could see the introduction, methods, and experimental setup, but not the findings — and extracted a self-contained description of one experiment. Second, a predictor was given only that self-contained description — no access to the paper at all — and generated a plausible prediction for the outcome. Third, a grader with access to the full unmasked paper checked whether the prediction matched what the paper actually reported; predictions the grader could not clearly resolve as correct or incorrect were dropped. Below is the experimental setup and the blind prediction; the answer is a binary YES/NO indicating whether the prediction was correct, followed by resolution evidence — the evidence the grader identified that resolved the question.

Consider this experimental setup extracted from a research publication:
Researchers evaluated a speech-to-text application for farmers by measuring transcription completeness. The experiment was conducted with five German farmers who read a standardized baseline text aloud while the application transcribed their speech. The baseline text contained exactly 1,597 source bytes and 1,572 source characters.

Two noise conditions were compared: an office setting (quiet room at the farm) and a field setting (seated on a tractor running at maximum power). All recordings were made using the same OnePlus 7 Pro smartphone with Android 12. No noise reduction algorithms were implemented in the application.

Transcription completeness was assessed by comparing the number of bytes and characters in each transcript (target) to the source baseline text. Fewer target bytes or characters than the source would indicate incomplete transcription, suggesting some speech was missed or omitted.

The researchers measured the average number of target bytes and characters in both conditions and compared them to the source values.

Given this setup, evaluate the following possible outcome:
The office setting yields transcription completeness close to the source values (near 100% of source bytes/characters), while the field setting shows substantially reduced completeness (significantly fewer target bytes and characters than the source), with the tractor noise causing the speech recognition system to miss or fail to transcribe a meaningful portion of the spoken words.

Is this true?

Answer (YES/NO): NO